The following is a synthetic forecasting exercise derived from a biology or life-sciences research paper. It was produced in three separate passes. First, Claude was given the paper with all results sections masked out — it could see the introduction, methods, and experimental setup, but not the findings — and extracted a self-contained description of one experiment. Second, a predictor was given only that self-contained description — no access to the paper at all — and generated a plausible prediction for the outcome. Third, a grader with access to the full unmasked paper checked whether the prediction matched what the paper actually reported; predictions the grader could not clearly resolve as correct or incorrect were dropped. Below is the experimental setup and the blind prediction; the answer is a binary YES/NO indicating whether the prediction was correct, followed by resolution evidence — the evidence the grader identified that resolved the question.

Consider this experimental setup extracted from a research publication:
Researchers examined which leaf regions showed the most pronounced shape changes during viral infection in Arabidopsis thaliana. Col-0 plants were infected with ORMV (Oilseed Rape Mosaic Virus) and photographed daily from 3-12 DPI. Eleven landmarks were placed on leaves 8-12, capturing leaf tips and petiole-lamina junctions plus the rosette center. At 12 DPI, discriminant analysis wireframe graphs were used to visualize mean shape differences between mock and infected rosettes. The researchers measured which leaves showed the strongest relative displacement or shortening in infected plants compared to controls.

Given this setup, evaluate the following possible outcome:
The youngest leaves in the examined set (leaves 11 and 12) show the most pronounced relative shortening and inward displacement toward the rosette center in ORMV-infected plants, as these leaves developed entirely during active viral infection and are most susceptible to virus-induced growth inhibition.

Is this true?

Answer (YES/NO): YES